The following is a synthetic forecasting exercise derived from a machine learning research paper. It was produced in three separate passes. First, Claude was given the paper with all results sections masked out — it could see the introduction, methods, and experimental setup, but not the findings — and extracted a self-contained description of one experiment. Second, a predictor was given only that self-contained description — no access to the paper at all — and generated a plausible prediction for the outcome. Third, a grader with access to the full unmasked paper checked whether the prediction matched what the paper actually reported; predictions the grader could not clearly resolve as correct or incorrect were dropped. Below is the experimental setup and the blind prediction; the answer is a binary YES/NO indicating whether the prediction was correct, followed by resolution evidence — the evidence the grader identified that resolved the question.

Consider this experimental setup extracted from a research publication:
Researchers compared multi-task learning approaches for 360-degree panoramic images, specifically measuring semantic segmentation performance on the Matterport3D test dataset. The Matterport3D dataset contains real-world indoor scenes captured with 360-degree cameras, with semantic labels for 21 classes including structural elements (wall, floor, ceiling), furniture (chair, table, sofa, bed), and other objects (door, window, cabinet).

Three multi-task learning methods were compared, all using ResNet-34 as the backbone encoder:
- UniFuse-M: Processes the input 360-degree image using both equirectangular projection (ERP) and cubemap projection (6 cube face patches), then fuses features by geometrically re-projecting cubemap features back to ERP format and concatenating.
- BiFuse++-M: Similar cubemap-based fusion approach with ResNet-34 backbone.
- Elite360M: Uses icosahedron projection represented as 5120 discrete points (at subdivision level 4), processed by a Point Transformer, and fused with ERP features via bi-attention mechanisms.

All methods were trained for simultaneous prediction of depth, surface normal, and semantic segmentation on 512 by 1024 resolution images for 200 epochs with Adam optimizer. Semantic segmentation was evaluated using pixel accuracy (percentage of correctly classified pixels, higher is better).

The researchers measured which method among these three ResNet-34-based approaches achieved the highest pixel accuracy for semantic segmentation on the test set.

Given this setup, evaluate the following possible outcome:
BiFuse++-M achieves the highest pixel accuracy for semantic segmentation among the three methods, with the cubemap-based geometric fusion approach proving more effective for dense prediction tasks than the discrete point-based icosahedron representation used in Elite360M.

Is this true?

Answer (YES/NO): NO